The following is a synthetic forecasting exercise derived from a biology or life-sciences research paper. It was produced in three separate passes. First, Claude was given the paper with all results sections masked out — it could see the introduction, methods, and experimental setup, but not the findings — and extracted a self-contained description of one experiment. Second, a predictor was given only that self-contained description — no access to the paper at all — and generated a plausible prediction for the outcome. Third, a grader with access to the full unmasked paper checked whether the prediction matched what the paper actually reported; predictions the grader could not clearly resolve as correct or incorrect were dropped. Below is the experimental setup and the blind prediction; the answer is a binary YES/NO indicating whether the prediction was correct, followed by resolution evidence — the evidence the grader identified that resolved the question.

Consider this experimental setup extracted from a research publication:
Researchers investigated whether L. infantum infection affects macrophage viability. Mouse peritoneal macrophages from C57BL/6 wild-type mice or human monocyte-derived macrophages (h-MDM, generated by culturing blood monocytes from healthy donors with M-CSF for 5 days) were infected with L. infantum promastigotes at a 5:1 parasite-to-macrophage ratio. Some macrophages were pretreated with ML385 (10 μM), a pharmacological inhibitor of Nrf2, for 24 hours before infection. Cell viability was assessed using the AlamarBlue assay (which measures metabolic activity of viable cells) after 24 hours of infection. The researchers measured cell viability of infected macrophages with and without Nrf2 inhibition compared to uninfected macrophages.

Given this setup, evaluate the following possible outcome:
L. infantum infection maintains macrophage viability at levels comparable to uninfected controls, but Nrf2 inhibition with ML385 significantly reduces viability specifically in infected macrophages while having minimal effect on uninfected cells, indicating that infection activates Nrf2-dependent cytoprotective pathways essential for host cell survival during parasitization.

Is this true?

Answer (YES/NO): NO